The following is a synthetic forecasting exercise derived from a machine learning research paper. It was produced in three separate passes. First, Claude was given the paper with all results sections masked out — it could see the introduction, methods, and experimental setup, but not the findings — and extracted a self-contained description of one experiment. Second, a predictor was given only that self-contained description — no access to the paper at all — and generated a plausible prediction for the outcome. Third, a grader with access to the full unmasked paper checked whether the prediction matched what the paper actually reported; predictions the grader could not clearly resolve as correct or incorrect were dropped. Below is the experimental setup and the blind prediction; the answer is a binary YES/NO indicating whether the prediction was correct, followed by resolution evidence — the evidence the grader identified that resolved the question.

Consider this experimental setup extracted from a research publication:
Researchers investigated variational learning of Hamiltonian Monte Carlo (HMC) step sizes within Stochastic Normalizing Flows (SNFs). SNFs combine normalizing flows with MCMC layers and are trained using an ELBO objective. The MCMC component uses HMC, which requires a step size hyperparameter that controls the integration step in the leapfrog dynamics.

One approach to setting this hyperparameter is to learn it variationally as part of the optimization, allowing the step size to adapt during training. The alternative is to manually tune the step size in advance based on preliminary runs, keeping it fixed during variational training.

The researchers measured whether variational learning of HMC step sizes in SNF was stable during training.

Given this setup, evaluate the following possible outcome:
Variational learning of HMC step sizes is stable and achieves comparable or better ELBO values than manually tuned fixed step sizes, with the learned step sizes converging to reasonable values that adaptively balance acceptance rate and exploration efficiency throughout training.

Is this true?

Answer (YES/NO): NO